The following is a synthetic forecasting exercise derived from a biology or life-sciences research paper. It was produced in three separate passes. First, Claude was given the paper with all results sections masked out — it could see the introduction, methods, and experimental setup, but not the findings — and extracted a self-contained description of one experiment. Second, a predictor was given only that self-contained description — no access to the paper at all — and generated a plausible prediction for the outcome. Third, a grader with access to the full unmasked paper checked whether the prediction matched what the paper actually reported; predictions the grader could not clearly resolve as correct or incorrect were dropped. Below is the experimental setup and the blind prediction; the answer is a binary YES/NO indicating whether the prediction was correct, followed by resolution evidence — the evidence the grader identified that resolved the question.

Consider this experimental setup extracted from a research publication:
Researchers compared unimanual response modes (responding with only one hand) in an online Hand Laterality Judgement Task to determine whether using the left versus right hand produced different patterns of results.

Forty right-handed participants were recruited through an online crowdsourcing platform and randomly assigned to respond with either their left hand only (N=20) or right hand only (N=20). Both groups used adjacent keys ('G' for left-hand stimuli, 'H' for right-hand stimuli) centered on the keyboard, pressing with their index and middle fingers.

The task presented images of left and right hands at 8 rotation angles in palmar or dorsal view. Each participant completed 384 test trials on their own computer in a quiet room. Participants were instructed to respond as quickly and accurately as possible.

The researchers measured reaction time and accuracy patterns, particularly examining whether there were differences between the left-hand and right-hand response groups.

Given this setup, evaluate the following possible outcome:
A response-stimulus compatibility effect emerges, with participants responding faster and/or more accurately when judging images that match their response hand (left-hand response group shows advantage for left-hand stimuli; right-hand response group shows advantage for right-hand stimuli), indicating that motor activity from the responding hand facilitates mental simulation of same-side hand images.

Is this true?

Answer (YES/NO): NO